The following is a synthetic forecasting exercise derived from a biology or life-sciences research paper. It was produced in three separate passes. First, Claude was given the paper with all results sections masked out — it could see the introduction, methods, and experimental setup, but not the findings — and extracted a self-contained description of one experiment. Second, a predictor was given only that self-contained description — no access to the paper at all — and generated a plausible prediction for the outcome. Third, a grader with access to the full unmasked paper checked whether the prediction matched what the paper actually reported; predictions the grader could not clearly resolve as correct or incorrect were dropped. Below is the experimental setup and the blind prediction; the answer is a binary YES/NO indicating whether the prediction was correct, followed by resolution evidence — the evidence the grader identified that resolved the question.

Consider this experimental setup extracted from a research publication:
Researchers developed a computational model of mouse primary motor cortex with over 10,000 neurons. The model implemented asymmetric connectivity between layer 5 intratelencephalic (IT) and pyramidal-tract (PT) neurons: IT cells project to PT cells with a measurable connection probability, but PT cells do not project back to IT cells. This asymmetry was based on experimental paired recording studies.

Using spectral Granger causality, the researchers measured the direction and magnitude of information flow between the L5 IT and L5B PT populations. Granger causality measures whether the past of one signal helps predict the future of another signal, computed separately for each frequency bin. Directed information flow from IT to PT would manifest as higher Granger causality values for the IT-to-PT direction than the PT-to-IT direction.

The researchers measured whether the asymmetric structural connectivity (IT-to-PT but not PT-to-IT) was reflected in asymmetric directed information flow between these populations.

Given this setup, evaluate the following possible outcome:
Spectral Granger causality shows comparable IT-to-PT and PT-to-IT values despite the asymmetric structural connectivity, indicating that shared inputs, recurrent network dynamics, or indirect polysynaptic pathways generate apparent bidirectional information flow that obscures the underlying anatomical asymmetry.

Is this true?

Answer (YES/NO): NO